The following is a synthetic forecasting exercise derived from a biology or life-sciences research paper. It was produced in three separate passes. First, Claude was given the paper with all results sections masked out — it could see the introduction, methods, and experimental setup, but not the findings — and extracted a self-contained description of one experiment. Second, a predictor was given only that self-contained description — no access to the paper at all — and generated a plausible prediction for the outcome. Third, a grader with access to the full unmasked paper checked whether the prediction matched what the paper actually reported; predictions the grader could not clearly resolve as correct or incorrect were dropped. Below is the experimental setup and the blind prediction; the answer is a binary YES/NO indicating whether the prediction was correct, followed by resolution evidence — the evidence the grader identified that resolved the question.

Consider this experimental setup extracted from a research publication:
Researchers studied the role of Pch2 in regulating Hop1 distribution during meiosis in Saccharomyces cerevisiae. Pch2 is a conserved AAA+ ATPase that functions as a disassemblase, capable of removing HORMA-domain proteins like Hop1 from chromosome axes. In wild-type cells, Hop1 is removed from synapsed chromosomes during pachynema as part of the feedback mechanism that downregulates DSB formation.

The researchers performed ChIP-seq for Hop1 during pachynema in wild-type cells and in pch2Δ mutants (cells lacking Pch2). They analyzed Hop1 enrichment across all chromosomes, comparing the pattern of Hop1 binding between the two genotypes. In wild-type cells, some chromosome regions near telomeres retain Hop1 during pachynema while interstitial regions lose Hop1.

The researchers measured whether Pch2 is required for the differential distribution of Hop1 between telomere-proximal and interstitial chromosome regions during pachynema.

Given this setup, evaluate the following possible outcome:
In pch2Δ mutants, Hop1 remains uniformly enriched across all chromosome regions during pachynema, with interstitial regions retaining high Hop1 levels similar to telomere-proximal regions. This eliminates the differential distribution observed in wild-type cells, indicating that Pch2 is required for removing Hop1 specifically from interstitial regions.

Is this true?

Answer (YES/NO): NO